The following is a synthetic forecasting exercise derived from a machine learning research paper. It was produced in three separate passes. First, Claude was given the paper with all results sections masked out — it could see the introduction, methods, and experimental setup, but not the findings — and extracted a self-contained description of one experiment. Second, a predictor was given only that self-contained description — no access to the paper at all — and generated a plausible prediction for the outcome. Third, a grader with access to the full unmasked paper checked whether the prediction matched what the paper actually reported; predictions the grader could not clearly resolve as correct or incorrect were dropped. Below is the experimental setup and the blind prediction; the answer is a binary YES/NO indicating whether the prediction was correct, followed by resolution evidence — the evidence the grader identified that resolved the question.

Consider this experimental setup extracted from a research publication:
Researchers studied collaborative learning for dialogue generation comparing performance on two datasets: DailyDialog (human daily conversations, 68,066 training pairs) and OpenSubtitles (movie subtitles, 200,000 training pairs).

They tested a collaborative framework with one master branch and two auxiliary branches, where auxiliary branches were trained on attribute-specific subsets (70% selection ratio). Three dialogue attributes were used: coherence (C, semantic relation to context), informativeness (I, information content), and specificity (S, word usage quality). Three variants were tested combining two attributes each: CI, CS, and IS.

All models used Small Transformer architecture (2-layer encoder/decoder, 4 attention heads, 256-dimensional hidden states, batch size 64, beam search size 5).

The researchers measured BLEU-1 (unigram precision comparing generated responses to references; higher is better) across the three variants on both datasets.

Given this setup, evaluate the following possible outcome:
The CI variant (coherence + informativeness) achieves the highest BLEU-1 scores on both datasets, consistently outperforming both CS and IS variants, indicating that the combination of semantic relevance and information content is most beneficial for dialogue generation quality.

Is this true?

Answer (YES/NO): NO